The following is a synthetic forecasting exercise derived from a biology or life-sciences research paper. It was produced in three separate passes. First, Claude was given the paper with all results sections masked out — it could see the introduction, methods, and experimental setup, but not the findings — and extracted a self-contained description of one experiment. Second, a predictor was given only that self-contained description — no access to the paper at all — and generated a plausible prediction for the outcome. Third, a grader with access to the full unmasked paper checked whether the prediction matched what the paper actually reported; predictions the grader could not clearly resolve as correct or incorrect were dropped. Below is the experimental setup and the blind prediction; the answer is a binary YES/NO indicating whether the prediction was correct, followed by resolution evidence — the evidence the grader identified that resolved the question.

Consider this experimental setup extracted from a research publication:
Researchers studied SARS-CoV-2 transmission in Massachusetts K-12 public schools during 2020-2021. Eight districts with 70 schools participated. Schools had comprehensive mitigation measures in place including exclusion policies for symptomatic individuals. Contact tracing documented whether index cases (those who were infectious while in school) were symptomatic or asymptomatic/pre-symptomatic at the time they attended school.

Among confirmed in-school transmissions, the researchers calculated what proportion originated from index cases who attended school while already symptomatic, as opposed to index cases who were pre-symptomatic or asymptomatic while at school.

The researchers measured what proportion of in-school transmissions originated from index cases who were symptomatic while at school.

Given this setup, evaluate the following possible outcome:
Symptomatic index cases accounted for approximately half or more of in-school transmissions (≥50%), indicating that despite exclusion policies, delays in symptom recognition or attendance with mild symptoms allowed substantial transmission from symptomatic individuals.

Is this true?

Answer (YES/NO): NO